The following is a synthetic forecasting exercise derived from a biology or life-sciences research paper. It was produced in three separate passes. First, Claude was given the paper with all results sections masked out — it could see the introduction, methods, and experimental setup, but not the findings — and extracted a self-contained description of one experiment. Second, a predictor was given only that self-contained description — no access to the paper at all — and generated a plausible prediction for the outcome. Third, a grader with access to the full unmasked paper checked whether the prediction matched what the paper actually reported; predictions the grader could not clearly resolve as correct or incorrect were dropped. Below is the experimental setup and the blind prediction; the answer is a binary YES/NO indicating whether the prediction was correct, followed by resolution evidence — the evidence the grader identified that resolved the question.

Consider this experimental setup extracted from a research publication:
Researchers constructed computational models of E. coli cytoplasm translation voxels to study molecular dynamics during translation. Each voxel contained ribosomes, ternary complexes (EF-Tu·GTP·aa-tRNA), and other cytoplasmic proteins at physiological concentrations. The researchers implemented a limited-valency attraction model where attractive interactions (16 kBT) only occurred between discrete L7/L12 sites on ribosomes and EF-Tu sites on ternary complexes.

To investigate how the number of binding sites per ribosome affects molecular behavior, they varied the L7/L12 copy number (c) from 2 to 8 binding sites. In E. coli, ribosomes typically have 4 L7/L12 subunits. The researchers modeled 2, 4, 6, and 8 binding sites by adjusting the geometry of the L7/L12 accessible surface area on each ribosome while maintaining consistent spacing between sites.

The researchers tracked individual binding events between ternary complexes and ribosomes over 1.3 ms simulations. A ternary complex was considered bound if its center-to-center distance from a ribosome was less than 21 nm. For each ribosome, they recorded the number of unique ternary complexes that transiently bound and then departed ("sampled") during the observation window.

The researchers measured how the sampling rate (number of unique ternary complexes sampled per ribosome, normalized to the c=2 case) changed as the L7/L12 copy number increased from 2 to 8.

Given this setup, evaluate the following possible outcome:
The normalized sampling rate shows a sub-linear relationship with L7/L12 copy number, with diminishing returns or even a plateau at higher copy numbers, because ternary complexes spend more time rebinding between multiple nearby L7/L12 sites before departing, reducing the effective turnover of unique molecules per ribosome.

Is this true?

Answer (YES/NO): NO